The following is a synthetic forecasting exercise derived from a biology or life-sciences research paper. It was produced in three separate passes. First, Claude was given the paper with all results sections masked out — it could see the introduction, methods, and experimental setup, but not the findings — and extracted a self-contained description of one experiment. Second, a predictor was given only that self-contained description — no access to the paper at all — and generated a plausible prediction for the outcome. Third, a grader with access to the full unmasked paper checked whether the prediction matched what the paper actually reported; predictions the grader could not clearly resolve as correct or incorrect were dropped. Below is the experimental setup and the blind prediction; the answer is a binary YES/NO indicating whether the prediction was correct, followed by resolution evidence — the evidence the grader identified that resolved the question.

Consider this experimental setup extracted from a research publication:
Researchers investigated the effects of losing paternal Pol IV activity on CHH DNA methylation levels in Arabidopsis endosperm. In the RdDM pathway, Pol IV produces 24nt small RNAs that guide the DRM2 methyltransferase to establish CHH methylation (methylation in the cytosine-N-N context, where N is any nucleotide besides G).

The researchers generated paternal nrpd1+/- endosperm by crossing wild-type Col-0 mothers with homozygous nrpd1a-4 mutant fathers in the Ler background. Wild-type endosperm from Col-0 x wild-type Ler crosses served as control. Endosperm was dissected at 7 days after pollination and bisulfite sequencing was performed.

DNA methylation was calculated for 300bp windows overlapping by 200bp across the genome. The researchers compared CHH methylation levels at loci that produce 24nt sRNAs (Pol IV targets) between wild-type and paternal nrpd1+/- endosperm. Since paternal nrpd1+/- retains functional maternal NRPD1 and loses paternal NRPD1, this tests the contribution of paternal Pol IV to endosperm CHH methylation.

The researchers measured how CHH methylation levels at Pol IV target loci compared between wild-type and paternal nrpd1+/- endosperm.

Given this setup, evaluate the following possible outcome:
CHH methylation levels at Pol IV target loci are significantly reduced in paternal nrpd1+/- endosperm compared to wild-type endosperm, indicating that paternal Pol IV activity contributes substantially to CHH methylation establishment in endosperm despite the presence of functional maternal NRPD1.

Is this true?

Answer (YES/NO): YES